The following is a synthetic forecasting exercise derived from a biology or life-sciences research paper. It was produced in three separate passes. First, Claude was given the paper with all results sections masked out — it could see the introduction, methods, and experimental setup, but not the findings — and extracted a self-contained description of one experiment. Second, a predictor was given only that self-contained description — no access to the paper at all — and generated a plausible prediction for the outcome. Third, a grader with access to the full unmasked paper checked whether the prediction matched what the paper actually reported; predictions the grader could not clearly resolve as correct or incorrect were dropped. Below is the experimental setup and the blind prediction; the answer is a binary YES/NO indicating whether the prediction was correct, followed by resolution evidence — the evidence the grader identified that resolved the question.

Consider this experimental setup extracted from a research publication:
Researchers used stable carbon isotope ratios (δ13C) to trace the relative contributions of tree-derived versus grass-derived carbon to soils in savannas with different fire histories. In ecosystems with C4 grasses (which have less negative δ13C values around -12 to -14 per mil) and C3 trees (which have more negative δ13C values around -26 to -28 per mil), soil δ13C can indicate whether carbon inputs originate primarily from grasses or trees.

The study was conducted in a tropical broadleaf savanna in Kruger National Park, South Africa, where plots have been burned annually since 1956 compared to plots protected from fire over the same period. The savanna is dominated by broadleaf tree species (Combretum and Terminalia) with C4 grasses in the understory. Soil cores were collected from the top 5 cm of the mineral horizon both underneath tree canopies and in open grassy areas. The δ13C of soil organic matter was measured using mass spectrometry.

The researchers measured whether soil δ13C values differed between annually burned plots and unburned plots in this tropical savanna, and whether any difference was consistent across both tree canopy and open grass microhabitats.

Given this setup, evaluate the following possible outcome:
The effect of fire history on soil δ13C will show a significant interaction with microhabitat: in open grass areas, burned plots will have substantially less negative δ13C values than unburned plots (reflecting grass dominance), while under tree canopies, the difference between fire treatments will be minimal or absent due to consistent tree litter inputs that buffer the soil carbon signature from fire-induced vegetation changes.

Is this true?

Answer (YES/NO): NO